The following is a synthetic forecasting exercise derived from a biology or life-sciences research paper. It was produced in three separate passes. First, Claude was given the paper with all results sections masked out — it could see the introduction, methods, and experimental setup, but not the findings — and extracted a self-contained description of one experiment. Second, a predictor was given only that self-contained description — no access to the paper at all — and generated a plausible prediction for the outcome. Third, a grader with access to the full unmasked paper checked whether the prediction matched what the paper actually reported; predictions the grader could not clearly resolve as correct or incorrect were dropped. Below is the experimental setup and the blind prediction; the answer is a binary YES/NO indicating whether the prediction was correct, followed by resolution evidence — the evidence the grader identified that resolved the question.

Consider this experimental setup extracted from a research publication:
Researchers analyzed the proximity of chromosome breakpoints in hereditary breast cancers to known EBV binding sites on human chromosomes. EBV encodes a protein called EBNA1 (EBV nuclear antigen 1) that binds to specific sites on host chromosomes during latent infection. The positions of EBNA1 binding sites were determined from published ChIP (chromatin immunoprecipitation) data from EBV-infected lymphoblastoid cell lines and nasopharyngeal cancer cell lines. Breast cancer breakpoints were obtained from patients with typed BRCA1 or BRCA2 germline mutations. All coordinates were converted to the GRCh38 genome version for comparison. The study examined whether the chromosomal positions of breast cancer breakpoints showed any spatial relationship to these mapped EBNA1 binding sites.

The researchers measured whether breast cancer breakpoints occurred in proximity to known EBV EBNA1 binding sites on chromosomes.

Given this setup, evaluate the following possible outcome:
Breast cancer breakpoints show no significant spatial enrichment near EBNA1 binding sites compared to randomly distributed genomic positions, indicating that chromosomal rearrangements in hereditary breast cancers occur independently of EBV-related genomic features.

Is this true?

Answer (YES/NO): NO